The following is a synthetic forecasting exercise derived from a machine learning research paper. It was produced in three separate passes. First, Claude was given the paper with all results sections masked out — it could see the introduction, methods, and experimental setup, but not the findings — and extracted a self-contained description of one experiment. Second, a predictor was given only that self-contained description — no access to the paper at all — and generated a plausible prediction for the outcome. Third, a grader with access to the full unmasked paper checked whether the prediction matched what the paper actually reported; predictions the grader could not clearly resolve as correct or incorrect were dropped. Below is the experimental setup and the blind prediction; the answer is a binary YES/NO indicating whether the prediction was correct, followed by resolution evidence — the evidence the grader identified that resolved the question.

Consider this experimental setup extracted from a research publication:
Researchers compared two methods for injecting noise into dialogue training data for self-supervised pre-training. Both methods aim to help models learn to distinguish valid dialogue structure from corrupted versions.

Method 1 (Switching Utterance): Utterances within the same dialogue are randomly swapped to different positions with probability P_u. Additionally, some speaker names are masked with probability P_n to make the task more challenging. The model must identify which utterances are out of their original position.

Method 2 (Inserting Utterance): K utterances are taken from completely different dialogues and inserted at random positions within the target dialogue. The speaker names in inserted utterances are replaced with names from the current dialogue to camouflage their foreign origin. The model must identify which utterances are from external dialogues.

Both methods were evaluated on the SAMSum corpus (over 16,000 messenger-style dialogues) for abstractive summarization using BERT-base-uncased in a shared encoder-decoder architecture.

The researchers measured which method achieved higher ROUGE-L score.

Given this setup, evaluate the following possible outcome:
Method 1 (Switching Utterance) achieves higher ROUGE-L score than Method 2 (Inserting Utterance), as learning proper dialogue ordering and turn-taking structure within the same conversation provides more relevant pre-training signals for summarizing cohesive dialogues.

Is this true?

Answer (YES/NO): YES